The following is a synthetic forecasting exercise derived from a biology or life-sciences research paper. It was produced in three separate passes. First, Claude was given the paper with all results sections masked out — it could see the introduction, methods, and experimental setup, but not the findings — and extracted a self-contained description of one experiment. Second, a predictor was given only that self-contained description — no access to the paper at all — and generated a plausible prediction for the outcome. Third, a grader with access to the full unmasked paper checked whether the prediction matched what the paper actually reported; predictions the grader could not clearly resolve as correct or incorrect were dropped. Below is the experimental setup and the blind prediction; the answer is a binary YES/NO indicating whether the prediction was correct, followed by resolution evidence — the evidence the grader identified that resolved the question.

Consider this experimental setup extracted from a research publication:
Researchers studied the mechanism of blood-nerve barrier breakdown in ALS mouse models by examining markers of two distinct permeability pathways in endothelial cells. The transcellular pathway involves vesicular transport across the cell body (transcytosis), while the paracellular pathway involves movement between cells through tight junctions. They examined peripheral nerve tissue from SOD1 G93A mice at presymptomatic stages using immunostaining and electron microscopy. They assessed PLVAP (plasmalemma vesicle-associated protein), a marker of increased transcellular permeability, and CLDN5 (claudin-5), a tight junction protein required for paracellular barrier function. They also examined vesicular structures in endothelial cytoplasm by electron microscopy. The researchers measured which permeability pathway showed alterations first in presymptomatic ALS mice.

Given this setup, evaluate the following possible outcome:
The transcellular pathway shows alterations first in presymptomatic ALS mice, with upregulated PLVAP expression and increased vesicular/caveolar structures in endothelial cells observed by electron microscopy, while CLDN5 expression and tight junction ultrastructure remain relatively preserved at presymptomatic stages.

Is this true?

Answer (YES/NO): YES